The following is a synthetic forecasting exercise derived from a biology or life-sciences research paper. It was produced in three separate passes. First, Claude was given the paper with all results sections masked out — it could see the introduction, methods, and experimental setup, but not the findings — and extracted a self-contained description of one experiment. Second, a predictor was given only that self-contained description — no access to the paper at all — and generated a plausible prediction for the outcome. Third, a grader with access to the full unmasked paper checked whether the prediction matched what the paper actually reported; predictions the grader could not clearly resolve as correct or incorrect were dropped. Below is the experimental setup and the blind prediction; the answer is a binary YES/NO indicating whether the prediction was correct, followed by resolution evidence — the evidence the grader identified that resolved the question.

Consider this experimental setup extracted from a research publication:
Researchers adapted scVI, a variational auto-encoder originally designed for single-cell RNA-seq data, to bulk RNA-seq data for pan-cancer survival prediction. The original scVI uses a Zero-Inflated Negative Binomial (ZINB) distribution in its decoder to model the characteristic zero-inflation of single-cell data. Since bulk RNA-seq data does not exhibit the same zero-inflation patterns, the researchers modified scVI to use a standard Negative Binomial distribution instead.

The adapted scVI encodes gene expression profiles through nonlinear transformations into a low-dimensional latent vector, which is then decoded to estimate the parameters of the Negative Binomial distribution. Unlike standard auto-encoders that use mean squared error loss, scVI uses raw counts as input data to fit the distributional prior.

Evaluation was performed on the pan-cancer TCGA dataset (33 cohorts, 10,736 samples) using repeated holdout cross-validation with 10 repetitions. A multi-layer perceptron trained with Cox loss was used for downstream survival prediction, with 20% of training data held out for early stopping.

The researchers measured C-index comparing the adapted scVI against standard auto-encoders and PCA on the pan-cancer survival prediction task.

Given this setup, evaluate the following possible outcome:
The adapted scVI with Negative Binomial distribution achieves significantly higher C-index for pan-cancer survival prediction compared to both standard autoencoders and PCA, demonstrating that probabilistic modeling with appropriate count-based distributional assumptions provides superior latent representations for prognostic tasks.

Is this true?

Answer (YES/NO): NO